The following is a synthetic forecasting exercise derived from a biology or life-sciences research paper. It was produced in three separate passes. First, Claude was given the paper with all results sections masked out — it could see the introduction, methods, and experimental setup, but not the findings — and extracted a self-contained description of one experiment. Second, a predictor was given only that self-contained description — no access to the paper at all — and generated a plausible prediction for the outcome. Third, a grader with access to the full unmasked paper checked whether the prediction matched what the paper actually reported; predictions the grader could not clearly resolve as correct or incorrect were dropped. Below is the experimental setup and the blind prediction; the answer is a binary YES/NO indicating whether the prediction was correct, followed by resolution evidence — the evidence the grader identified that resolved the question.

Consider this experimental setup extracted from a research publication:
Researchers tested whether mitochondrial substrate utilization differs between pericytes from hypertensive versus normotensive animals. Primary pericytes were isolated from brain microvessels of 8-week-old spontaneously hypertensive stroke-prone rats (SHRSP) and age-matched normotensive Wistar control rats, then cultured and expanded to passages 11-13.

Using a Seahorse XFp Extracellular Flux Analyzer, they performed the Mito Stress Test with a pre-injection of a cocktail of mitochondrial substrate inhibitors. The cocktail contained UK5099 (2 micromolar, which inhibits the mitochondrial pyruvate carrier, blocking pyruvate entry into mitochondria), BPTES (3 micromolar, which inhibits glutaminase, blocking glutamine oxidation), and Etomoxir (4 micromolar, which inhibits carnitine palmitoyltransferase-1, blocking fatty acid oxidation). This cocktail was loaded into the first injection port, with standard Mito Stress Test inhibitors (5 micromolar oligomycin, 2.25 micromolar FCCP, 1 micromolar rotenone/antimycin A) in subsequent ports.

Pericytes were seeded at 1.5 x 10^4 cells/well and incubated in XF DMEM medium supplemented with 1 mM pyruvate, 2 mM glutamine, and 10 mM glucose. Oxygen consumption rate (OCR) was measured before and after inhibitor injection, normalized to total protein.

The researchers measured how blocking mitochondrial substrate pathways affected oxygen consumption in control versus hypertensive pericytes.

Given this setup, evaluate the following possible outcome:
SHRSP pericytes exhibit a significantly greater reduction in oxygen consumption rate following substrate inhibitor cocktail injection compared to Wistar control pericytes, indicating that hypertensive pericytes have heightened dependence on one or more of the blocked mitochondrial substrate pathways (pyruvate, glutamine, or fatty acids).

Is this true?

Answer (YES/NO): NO